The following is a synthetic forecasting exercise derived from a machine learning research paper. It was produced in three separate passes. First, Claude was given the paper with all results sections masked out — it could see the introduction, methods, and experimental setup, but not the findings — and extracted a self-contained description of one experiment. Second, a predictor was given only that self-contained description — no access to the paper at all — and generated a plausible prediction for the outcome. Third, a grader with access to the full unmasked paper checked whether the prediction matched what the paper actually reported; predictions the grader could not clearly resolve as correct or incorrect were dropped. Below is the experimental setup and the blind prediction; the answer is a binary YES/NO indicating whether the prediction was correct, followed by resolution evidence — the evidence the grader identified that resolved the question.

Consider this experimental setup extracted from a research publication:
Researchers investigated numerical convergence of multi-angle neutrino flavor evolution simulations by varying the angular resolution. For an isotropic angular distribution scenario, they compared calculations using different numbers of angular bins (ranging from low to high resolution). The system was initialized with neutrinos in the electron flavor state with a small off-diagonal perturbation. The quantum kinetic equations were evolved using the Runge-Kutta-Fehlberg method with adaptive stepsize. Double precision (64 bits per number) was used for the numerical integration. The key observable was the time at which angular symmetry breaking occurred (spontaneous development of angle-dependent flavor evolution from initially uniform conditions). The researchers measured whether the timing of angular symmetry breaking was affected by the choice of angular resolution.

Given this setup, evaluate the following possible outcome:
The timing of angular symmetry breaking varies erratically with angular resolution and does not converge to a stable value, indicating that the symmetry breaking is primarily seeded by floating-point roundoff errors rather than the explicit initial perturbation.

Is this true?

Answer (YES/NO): NO